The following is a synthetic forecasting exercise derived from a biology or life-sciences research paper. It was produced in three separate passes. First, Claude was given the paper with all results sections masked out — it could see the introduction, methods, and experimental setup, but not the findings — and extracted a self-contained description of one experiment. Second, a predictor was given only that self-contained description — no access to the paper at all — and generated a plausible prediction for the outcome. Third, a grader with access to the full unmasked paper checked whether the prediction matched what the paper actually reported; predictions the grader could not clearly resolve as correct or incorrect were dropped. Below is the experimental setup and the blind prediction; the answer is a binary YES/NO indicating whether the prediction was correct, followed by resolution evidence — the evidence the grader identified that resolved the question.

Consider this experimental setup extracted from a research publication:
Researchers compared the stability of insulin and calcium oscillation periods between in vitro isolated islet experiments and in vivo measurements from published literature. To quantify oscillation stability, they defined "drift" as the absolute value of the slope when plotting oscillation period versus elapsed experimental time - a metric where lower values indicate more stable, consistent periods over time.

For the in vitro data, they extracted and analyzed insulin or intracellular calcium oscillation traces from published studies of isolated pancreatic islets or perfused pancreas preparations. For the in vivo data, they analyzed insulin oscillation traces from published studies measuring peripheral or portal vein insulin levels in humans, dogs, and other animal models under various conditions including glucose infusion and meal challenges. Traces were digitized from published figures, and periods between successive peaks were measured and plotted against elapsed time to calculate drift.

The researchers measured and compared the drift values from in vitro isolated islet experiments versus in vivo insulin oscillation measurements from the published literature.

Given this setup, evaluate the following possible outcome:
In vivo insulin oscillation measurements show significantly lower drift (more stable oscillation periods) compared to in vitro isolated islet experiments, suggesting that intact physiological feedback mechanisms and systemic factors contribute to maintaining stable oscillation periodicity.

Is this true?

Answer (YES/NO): YES